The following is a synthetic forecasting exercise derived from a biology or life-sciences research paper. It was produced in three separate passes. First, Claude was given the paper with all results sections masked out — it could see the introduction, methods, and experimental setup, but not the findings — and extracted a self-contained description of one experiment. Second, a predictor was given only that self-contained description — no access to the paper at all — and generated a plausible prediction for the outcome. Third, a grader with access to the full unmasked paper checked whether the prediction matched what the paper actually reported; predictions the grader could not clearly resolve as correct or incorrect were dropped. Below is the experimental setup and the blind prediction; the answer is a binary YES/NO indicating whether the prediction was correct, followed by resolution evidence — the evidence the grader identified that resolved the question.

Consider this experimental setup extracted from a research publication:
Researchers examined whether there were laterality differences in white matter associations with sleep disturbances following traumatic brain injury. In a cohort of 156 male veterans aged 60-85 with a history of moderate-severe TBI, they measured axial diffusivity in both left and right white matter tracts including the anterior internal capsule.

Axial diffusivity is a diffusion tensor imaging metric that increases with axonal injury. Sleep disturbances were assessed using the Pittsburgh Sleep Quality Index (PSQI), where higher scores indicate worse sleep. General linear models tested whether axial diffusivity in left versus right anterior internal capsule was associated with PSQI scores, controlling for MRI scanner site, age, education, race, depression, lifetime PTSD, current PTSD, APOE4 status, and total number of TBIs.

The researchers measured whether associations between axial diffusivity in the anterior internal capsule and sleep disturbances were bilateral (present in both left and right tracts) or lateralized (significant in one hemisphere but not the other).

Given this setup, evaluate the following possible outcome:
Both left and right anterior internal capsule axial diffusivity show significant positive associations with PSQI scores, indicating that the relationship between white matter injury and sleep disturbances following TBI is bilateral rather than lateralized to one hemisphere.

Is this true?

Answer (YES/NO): NO